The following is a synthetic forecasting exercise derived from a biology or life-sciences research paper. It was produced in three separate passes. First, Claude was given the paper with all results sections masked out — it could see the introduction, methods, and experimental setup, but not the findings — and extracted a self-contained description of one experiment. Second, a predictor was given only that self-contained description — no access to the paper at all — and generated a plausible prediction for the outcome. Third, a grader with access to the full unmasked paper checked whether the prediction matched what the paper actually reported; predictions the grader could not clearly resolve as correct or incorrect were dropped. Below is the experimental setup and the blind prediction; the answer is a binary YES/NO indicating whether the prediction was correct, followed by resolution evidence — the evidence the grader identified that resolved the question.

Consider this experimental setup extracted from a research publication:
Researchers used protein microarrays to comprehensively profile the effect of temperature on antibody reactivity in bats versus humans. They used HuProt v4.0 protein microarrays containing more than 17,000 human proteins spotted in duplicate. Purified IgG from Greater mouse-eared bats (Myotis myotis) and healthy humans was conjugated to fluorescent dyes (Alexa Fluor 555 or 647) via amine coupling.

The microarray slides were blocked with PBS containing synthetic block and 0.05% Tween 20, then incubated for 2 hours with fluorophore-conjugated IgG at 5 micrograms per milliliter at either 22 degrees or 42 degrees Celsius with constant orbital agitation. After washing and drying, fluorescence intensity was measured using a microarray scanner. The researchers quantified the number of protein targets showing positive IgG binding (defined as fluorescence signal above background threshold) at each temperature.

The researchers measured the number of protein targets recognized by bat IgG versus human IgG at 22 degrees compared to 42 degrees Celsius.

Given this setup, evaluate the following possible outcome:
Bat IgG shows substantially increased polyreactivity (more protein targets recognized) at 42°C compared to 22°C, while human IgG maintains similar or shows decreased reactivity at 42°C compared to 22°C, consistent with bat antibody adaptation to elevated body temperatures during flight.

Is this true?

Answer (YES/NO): NO